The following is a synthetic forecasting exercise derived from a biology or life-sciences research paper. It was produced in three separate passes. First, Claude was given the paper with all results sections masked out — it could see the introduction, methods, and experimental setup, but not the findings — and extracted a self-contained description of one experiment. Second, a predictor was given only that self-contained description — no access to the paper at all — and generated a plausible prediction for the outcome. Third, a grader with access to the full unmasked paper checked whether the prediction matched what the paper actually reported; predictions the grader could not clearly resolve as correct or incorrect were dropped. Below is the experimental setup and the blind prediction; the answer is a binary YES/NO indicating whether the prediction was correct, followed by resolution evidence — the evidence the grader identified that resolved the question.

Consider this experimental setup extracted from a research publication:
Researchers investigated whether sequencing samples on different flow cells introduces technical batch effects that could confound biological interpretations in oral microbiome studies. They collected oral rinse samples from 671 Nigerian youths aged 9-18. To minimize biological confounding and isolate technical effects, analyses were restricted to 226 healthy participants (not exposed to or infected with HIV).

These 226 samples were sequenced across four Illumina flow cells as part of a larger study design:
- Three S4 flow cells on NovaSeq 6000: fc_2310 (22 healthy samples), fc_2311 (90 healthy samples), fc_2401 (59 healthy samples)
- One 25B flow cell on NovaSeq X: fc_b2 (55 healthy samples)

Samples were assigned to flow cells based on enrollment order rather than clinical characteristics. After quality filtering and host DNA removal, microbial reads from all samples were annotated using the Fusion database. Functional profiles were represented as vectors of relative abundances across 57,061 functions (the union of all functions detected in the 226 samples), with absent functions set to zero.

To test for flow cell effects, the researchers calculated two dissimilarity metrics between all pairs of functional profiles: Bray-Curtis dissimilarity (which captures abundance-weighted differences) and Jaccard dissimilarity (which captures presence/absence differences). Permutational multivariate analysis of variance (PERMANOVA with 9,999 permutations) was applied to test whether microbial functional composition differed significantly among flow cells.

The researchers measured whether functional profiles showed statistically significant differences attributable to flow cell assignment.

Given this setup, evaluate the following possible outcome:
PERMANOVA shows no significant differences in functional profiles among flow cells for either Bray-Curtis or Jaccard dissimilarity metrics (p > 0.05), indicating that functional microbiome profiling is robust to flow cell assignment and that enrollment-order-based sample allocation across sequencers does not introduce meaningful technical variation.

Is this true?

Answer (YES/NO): NO